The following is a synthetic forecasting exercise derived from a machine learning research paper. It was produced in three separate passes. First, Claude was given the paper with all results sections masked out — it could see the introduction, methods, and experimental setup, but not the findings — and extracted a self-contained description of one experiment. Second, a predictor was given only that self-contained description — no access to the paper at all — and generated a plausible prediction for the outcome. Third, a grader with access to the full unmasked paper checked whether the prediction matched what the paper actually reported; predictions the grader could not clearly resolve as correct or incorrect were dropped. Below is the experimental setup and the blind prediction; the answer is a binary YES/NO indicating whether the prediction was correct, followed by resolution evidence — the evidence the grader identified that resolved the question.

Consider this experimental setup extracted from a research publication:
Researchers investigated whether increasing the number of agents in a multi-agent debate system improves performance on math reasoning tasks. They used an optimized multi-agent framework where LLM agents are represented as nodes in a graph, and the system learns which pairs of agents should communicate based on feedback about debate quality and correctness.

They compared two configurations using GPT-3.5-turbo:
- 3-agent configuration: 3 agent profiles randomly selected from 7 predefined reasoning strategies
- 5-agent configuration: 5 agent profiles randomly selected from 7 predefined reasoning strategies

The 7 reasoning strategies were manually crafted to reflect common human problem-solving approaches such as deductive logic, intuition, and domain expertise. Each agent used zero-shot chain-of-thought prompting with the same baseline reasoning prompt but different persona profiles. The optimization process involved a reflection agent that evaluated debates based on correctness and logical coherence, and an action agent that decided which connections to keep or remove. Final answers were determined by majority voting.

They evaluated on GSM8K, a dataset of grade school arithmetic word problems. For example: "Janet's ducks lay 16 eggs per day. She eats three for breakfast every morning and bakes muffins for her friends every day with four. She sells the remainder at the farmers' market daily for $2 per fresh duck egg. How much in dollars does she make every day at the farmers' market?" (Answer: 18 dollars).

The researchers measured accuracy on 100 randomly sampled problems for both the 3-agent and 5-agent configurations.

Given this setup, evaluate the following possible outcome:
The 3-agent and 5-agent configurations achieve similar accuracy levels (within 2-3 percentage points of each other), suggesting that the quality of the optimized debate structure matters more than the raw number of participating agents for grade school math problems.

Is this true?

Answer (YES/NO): NO